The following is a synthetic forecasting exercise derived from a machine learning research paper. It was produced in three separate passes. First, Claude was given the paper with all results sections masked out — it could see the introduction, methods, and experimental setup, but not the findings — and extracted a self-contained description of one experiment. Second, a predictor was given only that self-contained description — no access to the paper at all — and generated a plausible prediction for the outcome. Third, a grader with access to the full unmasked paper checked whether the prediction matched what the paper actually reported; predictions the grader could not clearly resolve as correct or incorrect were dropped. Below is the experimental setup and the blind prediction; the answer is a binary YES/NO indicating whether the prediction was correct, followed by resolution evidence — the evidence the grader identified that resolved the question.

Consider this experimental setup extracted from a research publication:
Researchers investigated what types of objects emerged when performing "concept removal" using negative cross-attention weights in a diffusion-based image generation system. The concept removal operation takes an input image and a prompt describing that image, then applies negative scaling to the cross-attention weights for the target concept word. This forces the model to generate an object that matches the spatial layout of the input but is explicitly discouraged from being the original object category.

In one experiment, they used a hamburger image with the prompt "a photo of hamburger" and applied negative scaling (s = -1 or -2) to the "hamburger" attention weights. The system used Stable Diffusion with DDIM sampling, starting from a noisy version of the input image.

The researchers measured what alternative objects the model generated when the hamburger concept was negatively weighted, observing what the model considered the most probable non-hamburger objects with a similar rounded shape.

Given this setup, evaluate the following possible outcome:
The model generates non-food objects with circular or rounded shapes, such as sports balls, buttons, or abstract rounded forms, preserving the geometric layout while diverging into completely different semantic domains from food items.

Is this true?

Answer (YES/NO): NO